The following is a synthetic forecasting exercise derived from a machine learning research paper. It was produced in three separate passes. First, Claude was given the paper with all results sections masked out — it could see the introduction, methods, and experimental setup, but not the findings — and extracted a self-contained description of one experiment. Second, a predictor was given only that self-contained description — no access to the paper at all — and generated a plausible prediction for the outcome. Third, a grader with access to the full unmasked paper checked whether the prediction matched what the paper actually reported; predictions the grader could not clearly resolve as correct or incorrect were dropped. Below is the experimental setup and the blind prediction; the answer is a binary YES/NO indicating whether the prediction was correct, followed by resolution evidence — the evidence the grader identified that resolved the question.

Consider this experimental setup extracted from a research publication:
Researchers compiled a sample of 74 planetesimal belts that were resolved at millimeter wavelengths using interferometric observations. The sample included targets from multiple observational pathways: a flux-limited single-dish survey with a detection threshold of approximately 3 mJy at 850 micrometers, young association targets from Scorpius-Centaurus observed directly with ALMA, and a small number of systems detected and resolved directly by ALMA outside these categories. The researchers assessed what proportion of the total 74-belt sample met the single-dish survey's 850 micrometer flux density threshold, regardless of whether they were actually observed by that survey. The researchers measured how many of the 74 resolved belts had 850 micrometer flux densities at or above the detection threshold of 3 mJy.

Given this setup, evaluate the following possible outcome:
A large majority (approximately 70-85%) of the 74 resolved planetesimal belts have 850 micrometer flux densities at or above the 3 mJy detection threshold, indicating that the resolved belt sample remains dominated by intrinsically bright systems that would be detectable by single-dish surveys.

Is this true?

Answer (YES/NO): YES